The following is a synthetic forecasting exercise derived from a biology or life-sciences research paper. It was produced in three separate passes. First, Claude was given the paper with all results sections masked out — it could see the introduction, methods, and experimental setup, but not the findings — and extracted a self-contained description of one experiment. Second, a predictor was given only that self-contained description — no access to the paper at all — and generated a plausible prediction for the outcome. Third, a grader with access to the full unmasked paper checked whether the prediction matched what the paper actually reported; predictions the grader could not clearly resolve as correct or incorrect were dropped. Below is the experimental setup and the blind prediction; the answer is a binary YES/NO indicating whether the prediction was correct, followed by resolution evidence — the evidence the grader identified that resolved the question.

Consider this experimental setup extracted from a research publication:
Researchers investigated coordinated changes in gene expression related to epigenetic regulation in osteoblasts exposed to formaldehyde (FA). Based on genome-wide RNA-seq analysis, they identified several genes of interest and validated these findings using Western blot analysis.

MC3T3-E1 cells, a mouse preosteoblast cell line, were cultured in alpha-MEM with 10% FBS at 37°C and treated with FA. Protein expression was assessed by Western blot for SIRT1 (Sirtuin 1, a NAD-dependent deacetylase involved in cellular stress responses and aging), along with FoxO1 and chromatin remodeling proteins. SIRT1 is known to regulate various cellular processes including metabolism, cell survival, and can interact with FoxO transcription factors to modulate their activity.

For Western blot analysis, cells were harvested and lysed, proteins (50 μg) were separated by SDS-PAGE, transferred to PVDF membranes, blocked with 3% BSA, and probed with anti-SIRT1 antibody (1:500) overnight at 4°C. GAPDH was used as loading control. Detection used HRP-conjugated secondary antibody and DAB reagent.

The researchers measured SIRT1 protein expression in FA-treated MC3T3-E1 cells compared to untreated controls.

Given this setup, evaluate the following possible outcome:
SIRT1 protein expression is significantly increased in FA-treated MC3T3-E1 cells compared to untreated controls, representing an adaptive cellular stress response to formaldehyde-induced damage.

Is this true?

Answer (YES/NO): NO